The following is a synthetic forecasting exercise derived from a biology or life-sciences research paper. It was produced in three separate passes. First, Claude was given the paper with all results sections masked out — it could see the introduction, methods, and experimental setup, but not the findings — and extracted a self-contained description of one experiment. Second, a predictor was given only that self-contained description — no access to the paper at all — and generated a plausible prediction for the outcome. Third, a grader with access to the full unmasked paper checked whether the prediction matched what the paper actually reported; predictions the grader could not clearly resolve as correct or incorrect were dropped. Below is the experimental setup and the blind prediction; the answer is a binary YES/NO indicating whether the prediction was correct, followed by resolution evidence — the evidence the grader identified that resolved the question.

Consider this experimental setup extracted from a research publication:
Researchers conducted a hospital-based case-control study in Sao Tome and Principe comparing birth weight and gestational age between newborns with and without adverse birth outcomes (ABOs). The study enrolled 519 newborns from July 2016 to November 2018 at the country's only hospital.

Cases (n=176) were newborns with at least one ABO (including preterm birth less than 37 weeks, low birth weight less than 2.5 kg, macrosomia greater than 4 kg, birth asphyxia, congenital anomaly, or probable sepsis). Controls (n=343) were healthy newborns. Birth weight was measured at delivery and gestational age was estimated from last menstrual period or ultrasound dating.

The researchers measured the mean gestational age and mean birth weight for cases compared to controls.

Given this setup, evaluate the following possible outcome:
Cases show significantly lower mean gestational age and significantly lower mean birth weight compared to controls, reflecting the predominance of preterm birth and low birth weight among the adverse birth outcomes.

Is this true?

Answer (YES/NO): YES